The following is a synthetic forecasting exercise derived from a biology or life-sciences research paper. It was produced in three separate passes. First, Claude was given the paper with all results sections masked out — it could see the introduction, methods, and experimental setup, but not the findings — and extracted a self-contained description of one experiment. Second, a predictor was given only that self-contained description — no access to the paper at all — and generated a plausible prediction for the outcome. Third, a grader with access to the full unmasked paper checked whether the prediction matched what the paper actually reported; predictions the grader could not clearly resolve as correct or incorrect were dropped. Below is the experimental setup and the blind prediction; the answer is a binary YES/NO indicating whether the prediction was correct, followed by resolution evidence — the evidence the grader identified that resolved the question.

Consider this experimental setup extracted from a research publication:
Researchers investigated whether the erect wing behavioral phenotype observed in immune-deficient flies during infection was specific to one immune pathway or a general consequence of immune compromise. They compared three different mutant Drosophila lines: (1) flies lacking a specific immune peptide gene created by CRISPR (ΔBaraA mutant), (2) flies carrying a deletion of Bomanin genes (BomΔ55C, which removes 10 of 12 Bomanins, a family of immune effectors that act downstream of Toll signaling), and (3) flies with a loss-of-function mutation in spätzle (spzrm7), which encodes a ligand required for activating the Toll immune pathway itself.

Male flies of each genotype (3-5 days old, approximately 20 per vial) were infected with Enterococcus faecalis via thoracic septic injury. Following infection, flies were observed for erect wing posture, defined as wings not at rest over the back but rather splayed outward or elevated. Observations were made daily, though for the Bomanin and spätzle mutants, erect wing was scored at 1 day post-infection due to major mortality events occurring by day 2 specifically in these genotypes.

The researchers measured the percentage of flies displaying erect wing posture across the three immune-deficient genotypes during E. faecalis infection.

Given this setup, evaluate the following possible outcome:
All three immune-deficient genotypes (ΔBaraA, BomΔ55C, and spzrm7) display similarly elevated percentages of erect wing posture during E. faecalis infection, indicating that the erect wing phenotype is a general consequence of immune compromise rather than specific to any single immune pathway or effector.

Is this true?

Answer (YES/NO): NO